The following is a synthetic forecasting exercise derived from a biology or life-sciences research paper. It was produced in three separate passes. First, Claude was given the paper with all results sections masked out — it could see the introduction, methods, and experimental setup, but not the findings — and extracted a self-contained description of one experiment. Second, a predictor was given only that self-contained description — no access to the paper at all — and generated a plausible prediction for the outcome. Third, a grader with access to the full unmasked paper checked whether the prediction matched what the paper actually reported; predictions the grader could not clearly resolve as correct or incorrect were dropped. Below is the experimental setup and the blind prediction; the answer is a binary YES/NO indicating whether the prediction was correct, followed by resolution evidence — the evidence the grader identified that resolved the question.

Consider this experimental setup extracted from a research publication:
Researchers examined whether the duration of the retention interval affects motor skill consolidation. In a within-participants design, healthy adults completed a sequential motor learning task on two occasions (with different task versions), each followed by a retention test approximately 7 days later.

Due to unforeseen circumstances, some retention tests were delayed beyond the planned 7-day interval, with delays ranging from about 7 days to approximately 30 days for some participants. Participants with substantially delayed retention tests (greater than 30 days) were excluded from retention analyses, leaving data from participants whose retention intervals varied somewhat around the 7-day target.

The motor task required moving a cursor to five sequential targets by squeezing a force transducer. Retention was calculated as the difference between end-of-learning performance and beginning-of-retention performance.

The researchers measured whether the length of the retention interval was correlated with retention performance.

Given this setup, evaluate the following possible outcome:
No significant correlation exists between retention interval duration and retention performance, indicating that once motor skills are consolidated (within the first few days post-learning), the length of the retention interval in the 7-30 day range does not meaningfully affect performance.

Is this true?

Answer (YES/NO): YES